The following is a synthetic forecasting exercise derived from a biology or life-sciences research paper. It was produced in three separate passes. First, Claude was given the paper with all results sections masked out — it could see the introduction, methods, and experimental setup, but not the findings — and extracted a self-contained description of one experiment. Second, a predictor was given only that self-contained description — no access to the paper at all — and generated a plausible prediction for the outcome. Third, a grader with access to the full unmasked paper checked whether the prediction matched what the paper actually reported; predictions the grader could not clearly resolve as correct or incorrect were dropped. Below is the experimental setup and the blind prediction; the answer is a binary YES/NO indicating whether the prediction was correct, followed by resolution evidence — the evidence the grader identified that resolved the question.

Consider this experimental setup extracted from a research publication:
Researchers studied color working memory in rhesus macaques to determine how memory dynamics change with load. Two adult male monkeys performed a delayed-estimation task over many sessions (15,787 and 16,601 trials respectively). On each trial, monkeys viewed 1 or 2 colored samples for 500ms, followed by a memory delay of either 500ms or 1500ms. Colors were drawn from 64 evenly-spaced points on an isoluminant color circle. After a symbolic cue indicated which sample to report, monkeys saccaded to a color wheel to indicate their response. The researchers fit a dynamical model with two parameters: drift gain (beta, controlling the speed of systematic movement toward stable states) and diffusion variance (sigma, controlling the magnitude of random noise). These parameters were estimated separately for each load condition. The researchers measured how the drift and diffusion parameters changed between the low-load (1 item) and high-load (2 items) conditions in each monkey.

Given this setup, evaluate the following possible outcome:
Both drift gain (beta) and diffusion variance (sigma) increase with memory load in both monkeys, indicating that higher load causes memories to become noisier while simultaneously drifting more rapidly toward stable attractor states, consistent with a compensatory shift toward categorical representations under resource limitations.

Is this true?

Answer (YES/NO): YES